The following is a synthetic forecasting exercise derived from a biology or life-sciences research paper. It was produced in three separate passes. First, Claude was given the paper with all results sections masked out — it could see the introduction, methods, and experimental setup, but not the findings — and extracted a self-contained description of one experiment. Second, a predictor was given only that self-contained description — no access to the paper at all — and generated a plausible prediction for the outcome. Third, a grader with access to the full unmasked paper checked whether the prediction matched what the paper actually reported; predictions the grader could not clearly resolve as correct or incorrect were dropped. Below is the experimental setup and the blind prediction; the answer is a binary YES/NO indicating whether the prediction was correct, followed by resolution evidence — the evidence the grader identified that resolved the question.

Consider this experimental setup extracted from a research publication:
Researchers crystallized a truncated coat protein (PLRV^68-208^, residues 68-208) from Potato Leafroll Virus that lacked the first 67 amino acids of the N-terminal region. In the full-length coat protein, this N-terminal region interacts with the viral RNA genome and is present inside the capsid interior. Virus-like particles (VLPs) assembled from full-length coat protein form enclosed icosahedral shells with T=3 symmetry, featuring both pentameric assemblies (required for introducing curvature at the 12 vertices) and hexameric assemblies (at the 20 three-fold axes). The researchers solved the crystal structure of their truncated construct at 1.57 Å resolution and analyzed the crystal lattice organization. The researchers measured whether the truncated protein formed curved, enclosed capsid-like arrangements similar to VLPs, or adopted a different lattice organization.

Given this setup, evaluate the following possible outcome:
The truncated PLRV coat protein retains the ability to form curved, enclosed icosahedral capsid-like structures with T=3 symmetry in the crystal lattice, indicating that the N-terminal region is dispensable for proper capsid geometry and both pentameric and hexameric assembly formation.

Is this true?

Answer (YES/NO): NO